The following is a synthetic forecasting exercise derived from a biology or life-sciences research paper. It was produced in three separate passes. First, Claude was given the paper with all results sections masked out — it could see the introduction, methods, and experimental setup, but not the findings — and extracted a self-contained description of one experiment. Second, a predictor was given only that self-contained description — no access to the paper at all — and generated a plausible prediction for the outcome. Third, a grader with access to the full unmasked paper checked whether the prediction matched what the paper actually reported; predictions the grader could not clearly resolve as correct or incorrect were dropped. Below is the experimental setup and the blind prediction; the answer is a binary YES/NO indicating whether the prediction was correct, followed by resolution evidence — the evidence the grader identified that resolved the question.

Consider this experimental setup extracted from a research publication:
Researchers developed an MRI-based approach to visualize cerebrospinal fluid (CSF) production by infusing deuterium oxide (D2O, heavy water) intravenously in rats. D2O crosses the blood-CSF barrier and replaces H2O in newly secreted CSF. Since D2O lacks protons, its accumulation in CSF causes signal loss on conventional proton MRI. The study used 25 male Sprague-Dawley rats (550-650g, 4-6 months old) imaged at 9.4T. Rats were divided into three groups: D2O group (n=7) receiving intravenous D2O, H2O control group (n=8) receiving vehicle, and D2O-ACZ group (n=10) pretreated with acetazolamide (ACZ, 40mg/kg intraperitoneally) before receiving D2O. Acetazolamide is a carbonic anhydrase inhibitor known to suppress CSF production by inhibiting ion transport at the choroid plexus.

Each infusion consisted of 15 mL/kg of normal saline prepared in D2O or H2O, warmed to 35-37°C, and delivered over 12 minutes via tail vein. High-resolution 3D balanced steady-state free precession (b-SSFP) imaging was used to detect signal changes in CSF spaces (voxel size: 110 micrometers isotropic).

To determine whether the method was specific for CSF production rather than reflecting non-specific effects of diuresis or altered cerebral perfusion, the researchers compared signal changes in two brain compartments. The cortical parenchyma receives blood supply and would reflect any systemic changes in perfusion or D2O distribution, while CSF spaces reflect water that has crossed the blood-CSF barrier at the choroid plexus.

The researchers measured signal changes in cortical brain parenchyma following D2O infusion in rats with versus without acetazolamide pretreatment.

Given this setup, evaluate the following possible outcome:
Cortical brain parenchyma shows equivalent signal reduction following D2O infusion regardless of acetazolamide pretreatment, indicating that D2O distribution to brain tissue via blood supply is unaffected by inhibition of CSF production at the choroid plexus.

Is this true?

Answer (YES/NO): YES